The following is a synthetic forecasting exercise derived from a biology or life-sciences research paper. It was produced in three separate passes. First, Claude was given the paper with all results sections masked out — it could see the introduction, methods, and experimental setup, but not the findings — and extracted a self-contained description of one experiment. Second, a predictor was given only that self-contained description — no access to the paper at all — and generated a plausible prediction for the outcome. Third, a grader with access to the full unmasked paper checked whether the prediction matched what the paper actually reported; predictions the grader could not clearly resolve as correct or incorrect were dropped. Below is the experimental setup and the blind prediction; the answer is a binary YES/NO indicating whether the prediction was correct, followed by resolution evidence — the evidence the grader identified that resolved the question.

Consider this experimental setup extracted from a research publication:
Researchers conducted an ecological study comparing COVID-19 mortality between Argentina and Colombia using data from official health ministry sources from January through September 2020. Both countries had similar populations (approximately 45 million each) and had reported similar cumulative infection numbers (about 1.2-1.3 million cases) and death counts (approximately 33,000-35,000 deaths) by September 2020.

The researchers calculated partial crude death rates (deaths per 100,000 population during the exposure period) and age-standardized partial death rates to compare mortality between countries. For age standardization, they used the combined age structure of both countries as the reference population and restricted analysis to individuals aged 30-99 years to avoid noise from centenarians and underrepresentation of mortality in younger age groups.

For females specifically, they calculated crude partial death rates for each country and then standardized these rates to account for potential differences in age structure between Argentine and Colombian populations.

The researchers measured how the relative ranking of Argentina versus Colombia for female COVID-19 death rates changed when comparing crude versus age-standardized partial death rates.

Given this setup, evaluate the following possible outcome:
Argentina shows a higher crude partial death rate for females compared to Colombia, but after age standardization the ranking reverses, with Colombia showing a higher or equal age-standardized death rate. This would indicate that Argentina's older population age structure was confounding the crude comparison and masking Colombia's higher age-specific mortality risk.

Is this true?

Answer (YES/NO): YES